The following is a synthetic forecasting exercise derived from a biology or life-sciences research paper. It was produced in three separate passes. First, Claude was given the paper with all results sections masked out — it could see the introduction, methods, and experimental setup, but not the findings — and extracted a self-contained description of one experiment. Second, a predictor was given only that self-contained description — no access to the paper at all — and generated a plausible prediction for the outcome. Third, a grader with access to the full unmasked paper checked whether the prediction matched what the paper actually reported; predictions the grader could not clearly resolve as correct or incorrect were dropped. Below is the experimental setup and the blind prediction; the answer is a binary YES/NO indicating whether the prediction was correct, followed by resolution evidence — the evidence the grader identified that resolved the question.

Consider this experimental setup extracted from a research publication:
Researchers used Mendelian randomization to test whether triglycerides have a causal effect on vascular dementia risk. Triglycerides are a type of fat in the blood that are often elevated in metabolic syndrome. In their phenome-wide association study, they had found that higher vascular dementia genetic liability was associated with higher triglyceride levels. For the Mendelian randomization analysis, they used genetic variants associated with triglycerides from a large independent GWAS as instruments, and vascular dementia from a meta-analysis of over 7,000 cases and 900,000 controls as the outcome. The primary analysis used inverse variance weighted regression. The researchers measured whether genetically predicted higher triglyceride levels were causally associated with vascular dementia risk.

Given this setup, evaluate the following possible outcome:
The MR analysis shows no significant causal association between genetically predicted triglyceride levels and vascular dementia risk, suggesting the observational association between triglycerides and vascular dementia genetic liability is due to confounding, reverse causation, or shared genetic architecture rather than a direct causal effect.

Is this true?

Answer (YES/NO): NO